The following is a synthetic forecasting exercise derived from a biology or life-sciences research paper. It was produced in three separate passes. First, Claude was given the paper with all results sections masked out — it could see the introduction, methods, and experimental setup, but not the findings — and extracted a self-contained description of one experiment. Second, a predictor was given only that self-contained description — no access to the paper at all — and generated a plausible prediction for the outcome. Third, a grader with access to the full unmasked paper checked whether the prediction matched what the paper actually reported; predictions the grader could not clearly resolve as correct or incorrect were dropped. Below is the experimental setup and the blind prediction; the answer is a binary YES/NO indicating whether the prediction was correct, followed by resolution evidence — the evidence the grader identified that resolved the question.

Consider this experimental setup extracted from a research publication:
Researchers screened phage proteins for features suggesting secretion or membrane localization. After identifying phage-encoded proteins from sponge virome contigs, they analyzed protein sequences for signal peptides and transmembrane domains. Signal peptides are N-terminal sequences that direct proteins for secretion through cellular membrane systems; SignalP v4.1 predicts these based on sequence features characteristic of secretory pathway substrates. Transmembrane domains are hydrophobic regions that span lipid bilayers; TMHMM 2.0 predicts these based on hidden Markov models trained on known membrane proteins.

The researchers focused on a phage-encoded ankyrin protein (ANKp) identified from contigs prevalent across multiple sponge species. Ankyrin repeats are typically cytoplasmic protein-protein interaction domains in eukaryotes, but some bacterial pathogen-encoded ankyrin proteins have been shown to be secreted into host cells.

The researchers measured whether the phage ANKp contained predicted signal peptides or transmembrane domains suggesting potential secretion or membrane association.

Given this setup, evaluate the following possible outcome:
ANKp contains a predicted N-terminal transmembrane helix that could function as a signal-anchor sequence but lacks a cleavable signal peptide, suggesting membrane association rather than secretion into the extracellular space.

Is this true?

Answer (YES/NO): NO